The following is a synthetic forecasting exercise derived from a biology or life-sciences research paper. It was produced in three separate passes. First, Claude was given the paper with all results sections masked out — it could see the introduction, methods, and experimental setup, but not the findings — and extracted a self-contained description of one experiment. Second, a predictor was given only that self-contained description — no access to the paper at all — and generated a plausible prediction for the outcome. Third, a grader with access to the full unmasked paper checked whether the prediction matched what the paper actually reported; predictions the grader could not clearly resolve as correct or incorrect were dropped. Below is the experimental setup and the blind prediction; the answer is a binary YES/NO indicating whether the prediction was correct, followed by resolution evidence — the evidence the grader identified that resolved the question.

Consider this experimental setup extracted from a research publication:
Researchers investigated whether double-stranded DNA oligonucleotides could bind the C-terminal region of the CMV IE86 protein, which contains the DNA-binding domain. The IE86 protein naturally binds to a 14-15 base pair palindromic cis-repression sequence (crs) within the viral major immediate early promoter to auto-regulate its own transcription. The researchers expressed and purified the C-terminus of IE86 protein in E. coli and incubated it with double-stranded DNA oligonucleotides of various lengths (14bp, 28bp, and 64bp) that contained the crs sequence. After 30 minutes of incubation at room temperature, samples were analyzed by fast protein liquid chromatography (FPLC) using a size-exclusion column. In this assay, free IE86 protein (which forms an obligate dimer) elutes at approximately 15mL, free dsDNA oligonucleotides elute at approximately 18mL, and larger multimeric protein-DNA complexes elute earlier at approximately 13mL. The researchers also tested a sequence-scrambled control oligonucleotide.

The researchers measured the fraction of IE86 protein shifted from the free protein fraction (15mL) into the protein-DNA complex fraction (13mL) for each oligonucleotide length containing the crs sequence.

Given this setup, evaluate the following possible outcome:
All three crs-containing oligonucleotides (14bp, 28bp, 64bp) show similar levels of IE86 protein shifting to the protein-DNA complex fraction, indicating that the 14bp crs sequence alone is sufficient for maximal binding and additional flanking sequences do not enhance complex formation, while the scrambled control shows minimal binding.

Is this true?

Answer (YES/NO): NO